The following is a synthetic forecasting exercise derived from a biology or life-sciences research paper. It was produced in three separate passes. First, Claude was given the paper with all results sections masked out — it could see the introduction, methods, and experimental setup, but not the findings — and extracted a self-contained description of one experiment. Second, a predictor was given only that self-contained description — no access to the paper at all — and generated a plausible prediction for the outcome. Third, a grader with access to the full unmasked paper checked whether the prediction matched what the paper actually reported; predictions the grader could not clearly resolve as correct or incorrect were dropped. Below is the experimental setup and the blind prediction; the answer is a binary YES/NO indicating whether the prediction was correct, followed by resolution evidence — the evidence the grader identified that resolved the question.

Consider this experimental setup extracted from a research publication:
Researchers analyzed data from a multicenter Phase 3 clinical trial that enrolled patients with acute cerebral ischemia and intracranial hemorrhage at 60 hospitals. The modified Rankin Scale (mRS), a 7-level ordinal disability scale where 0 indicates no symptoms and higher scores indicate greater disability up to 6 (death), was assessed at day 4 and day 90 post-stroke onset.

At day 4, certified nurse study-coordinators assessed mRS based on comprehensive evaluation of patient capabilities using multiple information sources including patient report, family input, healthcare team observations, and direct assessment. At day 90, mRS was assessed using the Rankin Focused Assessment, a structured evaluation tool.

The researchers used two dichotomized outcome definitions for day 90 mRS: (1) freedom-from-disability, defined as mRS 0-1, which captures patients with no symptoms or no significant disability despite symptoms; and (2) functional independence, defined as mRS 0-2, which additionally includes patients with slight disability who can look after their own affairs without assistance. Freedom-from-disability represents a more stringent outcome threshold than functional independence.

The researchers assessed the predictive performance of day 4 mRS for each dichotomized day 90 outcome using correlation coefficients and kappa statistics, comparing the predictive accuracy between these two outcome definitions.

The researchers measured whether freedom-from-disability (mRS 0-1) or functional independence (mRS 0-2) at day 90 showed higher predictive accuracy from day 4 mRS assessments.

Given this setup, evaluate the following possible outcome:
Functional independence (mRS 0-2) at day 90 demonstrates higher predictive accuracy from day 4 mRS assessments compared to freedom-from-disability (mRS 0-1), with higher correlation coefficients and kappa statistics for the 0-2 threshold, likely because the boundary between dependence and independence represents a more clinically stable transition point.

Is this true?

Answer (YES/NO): NO